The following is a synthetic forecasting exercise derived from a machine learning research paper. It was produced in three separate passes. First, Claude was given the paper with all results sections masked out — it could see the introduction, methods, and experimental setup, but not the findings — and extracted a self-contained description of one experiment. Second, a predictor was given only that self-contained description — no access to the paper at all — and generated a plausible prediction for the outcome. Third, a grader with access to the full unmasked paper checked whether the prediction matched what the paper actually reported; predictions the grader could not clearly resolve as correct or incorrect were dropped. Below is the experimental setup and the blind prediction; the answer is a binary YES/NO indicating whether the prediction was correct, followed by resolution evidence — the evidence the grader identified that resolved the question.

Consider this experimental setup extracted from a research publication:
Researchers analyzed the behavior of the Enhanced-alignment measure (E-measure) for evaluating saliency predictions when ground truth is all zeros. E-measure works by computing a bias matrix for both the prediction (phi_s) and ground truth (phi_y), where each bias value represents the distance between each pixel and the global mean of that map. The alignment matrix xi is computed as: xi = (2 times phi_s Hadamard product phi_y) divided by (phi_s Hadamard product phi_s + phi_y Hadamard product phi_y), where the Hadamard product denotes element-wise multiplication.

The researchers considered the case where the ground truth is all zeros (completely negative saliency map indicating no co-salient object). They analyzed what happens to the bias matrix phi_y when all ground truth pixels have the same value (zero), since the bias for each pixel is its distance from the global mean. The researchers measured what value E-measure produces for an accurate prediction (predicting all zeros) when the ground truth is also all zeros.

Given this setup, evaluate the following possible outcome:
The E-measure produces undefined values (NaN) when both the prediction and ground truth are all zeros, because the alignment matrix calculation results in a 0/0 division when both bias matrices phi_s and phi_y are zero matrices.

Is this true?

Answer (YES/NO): NO